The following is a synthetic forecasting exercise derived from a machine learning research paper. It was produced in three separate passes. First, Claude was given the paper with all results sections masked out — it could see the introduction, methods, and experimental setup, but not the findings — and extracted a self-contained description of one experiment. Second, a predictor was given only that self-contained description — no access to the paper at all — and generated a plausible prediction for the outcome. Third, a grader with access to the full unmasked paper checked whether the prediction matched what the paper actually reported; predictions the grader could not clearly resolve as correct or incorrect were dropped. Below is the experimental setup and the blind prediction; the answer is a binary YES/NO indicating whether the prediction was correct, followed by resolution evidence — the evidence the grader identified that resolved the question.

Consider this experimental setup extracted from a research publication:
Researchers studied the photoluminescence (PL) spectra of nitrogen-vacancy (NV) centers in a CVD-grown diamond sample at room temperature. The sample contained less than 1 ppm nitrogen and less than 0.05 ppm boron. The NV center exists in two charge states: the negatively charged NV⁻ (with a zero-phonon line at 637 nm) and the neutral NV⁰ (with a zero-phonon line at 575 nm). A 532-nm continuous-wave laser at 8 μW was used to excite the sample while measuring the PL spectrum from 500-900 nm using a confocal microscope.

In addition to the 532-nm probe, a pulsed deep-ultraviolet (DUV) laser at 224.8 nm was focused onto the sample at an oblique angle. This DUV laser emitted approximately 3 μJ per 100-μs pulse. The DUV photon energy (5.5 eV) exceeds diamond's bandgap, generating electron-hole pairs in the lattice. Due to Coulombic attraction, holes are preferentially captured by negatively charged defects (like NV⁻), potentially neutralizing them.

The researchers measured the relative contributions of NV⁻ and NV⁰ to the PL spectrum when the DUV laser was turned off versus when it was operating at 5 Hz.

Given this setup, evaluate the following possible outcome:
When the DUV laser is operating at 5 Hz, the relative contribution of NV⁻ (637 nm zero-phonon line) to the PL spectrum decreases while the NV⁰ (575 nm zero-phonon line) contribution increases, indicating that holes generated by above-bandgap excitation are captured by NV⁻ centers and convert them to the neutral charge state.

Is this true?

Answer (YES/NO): YES